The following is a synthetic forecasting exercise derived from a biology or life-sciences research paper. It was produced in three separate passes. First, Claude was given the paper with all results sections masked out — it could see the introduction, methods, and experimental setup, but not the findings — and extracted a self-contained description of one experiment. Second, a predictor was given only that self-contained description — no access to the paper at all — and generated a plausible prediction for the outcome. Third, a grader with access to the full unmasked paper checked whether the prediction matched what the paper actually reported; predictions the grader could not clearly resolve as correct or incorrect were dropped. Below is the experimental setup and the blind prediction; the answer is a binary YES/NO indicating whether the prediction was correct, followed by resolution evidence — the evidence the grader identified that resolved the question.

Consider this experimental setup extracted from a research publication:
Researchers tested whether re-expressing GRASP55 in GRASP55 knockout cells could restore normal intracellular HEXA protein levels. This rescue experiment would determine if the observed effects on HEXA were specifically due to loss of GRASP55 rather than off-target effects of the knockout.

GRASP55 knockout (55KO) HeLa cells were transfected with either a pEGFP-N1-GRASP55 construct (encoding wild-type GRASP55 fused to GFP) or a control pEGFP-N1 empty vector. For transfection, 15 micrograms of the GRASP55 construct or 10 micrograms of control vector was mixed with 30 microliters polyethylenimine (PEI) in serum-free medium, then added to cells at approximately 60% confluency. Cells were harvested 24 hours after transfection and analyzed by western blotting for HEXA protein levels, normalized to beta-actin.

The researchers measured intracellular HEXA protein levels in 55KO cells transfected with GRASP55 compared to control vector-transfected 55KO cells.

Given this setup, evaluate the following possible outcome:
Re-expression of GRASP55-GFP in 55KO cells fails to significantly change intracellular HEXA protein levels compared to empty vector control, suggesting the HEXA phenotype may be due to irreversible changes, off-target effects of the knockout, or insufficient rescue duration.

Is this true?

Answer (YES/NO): NO